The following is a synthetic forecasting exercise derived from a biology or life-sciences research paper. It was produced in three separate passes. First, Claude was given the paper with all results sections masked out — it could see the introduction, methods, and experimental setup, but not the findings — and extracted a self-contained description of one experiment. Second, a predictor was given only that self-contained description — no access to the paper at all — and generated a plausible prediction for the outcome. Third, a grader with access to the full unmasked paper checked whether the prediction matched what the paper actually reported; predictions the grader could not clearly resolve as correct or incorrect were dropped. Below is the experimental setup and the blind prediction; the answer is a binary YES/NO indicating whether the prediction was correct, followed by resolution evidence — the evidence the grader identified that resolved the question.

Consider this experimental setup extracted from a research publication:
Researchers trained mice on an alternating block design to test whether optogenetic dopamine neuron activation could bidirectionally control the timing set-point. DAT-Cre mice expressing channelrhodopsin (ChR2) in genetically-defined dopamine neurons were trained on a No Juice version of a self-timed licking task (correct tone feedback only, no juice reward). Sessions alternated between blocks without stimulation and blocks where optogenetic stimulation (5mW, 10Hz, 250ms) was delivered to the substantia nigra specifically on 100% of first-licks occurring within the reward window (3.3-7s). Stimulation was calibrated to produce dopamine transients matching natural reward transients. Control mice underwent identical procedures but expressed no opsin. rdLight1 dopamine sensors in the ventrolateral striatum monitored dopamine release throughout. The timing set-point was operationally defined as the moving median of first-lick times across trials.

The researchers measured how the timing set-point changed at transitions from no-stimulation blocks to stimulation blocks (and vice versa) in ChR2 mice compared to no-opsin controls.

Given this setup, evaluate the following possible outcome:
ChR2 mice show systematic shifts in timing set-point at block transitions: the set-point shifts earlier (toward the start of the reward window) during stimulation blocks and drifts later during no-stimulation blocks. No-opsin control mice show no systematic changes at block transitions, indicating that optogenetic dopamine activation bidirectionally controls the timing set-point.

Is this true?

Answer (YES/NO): YES